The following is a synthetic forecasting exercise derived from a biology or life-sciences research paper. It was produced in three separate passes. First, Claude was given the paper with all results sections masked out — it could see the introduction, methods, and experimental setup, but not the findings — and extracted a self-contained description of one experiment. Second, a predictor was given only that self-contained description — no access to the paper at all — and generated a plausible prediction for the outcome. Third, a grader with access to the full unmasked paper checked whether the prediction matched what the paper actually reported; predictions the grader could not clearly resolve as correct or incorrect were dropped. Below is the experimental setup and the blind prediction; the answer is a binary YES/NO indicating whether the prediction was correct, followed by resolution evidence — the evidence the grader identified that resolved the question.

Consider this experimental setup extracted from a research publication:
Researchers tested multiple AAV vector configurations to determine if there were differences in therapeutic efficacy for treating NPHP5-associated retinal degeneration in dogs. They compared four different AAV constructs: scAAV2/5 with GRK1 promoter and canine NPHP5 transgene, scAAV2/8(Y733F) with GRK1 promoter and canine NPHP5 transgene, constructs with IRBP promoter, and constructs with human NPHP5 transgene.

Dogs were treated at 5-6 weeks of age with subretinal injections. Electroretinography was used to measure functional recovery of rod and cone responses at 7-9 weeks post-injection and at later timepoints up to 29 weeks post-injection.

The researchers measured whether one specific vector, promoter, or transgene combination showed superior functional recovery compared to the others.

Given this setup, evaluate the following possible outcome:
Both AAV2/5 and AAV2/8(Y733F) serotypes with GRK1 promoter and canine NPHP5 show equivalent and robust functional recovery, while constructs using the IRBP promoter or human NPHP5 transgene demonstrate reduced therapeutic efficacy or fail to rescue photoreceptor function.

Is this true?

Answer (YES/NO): NO